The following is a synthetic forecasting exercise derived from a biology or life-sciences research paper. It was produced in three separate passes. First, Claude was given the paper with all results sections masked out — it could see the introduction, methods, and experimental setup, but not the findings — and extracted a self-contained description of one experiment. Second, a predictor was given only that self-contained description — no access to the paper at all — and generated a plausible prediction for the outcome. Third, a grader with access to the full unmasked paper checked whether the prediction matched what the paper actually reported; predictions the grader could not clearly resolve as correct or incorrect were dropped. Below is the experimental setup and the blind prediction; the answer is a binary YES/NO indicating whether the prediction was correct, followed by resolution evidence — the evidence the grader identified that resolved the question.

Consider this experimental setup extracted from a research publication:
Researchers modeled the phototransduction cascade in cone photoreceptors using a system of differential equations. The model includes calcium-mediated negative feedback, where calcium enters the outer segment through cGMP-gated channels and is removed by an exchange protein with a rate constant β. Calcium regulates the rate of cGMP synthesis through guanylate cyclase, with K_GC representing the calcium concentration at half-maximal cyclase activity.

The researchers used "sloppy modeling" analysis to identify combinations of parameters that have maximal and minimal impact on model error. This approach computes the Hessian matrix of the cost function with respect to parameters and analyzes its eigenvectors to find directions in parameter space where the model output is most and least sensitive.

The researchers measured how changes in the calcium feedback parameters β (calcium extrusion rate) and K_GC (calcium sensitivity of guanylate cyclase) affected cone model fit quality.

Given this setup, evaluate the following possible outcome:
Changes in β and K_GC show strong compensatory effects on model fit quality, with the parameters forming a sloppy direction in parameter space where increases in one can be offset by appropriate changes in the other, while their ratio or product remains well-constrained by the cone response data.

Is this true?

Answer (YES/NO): NO